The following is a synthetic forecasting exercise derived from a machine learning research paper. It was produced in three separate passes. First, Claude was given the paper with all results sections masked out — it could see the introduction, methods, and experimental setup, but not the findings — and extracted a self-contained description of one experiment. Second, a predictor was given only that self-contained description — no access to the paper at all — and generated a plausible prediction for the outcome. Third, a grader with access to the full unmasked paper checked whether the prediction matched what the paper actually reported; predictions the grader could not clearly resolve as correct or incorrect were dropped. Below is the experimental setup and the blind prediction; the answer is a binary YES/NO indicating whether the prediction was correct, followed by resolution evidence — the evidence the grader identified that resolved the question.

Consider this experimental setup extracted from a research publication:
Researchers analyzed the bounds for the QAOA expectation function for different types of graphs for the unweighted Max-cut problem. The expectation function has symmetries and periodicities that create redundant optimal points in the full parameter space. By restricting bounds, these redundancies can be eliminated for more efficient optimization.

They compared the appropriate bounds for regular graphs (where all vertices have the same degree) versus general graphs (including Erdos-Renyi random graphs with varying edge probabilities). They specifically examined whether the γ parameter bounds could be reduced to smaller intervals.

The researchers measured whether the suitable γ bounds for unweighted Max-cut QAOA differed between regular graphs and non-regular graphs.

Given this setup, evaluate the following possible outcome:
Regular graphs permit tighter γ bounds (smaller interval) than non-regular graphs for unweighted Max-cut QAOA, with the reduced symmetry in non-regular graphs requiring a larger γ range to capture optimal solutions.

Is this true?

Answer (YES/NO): YES